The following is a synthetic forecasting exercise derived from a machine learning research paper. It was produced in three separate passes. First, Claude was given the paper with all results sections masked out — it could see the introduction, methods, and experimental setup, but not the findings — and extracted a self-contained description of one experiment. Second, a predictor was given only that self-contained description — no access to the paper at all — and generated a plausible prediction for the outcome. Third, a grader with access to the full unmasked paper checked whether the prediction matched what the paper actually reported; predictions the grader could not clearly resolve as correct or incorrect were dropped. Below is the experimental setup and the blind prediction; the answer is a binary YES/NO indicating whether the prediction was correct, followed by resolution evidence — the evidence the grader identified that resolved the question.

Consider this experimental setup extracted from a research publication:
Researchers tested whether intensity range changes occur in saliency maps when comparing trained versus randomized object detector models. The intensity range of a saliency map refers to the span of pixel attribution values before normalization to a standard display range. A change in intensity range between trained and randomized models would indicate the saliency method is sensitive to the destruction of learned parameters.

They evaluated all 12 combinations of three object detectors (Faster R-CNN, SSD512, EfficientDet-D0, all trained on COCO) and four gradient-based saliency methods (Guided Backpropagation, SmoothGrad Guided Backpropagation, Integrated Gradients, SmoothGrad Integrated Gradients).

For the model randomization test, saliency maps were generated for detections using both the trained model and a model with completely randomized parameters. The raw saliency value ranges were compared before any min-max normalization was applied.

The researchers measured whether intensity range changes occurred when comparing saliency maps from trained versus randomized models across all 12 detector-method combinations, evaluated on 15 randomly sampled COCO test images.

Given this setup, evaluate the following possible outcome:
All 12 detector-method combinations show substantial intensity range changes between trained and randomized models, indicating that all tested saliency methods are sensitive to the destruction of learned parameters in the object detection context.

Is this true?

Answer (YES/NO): YES